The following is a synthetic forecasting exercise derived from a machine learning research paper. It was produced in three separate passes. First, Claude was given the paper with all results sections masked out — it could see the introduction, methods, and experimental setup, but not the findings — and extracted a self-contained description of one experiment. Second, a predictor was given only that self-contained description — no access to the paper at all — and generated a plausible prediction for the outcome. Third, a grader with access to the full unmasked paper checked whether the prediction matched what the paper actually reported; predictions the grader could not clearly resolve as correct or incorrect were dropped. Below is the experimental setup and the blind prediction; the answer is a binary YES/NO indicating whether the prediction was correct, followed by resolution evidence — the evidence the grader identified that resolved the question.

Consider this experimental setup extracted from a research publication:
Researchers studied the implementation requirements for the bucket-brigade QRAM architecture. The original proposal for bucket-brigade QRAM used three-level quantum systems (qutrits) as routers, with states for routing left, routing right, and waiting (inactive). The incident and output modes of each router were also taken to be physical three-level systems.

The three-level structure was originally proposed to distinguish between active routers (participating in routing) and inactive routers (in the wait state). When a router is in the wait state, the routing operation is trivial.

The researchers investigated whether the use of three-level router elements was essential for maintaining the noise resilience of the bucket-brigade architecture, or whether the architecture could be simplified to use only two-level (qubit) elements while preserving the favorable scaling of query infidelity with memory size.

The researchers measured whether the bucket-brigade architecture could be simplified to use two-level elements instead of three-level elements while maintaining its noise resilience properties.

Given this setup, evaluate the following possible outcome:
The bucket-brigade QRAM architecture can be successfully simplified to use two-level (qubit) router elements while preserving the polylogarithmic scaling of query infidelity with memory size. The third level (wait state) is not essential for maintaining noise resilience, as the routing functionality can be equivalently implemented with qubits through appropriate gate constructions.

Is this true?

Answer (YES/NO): YES